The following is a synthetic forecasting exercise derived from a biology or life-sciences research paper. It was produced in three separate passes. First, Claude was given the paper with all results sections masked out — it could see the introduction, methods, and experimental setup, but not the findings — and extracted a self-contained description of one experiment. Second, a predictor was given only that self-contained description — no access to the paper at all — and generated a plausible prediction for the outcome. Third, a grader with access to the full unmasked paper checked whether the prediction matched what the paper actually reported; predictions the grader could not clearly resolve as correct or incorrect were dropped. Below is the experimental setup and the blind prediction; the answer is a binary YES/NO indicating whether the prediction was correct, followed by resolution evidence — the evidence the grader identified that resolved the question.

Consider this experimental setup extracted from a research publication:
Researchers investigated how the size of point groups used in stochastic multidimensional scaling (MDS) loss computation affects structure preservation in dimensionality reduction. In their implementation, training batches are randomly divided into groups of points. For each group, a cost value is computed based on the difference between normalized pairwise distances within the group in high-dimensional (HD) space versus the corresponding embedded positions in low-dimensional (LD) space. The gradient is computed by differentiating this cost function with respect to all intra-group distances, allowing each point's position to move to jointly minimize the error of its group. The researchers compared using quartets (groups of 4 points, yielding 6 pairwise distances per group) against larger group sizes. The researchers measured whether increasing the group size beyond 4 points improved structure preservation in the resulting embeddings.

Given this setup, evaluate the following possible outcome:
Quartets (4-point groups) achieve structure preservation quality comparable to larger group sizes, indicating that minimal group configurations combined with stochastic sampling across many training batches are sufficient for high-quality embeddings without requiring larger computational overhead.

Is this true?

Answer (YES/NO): YES